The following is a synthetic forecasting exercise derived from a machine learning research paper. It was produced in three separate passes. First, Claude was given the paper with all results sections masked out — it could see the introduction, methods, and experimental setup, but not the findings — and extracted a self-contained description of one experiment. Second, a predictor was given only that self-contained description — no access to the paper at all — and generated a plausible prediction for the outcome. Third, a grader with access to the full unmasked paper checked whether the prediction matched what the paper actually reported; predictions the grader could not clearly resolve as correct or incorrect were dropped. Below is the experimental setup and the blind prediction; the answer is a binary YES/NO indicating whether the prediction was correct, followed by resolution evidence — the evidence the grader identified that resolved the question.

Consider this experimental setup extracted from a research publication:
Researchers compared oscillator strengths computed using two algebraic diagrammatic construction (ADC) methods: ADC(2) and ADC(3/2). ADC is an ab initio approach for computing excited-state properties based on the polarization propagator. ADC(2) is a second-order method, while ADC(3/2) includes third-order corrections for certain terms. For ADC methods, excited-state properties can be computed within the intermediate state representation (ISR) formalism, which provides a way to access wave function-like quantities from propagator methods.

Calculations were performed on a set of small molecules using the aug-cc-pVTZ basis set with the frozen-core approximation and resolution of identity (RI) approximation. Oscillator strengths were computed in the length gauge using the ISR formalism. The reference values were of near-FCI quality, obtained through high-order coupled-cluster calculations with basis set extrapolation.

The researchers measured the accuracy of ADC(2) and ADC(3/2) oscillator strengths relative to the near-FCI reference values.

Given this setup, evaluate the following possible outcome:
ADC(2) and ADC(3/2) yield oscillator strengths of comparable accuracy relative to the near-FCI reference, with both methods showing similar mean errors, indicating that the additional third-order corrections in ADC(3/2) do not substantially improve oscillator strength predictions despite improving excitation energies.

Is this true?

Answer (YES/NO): NO